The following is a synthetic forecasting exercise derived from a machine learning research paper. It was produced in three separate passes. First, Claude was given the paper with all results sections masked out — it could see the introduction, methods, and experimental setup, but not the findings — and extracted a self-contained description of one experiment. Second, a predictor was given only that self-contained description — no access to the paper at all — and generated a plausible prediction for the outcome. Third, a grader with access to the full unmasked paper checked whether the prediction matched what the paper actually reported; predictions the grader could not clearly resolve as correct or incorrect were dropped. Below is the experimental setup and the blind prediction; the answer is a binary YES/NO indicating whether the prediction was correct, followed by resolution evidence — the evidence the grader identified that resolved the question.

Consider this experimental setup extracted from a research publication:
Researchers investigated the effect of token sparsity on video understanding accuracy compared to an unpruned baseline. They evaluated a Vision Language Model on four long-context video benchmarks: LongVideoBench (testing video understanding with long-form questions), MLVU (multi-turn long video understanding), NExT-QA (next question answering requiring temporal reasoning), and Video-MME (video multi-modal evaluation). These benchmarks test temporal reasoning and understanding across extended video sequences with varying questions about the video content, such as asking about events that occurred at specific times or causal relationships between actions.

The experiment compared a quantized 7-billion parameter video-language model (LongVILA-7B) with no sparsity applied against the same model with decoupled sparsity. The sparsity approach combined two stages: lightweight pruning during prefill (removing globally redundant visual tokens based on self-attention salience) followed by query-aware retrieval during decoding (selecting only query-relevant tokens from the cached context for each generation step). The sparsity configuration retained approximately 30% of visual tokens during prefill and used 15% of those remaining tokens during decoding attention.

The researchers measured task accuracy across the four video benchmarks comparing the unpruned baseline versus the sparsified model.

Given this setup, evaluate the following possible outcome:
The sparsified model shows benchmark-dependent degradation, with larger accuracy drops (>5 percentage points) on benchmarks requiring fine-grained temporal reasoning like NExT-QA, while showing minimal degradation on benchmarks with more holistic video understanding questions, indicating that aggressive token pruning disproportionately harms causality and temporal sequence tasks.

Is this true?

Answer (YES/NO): NO